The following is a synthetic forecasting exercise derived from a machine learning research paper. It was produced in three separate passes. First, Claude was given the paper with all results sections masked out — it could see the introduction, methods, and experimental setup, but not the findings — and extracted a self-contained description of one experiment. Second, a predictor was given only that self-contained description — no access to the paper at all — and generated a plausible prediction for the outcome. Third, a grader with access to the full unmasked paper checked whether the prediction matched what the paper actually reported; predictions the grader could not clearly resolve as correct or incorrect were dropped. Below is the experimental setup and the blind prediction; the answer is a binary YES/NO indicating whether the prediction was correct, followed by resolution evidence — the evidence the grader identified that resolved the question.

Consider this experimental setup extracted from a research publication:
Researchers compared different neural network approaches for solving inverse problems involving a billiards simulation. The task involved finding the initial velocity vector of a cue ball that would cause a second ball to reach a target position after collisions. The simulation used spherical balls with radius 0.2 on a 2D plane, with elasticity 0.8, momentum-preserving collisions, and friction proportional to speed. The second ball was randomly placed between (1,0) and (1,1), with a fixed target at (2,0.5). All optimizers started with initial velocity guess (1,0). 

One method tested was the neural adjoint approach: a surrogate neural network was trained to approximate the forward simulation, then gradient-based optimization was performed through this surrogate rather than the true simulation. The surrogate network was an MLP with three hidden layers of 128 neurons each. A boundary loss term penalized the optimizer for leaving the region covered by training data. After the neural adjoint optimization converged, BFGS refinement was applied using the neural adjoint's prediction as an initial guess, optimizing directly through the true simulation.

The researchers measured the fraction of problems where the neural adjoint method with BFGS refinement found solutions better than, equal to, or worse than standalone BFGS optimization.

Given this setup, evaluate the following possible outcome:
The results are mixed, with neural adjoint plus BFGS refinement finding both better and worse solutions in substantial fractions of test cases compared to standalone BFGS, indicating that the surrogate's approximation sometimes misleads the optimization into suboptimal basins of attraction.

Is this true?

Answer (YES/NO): NO